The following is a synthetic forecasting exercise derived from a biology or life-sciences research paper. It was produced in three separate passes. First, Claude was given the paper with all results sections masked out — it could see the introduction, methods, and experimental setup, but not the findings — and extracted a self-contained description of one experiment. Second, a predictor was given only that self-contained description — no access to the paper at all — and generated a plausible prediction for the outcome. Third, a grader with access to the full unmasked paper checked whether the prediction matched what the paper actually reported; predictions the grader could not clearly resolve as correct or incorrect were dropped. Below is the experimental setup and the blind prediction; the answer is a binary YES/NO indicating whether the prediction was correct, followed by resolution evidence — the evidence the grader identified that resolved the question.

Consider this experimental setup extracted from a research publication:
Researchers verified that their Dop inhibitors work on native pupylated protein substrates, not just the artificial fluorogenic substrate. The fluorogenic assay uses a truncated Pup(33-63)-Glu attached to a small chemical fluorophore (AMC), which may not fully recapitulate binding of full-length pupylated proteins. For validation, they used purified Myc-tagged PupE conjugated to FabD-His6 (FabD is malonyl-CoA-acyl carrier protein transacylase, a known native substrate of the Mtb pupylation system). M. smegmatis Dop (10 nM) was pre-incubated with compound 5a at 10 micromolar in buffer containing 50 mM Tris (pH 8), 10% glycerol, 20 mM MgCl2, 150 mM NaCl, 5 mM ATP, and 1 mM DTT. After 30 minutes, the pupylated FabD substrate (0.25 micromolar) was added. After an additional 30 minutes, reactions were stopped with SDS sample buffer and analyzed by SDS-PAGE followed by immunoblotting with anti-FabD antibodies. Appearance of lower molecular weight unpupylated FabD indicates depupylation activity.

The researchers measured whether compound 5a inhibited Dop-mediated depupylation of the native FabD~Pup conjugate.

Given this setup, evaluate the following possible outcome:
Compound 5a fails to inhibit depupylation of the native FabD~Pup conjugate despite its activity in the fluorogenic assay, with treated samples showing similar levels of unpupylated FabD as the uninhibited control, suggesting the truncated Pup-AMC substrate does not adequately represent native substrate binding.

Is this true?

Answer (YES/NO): YES